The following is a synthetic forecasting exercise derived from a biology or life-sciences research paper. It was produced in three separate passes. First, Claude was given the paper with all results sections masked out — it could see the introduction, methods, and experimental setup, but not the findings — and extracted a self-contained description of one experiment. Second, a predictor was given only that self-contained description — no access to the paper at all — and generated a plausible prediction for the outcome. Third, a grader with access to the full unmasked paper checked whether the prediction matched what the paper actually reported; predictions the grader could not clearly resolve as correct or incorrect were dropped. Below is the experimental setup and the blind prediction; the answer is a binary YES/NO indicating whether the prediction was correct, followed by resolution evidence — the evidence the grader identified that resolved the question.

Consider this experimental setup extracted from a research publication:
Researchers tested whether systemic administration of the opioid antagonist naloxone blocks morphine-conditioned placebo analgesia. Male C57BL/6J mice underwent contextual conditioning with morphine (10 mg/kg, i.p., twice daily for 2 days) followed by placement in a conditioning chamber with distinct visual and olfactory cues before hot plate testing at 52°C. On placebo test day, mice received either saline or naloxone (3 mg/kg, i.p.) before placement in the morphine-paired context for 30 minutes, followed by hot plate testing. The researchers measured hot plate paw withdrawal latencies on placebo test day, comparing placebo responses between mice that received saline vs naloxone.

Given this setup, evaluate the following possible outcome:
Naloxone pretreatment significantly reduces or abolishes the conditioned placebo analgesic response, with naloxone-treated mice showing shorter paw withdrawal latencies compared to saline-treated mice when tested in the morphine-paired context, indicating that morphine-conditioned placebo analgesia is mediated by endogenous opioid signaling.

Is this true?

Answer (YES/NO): YES